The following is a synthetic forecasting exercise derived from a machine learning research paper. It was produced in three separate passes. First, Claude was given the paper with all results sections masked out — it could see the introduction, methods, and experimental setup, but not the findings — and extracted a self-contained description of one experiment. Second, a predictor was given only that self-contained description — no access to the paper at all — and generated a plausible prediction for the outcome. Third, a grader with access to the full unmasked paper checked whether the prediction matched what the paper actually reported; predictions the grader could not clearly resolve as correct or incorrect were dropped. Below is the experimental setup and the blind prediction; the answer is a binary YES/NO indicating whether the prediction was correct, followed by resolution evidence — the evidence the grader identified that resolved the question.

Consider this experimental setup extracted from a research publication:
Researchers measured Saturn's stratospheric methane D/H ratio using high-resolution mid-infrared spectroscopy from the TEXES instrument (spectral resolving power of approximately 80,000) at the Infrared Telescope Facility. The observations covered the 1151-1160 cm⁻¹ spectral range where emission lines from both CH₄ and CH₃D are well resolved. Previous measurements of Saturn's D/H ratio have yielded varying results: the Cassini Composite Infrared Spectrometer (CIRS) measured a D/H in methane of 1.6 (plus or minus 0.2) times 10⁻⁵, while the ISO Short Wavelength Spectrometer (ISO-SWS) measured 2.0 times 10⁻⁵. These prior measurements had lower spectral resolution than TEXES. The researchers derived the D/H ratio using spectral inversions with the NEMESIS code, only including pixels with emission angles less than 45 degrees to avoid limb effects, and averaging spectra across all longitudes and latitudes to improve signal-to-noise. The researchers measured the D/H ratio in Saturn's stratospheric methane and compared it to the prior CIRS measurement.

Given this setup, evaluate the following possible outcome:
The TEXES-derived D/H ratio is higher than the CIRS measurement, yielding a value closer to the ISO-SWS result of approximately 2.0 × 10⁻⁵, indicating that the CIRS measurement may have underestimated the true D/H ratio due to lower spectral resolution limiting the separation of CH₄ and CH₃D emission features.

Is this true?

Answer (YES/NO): NO